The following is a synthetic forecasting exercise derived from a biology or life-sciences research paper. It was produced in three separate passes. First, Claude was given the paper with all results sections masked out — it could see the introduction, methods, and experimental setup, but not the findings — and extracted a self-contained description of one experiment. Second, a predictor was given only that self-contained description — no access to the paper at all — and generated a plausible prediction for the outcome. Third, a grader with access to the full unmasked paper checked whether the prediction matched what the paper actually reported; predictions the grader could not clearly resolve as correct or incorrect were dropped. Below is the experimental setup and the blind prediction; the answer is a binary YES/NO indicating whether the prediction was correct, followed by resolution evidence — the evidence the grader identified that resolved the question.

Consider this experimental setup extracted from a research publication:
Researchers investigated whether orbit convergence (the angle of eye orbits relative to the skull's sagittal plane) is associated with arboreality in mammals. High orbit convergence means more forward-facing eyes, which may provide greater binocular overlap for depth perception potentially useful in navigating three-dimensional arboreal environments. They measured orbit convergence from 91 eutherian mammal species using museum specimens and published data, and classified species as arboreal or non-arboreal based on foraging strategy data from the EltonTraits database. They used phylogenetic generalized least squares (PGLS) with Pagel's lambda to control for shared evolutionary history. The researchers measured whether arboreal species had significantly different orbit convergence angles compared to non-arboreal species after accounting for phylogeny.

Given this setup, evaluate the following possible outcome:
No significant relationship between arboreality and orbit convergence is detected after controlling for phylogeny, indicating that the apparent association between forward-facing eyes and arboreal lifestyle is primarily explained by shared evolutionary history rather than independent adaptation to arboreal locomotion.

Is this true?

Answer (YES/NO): YES